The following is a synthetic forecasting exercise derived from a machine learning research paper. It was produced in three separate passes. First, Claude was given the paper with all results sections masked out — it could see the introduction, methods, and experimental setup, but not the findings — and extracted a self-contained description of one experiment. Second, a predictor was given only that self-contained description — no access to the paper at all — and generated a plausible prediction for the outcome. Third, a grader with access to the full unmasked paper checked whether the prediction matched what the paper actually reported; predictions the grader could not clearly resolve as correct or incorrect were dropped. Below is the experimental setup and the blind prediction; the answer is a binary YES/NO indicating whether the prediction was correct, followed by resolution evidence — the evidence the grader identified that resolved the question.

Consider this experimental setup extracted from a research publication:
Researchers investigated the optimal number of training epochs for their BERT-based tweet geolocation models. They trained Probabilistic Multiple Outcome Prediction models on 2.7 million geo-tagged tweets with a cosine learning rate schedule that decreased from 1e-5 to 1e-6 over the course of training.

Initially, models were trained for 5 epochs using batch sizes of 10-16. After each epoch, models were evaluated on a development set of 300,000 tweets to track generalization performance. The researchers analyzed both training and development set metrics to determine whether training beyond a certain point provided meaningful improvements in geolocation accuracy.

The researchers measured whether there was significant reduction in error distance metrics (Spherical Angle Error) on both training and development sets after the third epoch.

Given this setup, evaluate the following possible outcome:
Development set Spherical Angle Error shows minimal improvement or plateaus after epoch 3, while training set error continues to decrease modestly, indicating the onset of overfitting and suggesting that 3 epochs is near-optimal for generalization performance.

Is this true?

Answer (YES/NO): NO